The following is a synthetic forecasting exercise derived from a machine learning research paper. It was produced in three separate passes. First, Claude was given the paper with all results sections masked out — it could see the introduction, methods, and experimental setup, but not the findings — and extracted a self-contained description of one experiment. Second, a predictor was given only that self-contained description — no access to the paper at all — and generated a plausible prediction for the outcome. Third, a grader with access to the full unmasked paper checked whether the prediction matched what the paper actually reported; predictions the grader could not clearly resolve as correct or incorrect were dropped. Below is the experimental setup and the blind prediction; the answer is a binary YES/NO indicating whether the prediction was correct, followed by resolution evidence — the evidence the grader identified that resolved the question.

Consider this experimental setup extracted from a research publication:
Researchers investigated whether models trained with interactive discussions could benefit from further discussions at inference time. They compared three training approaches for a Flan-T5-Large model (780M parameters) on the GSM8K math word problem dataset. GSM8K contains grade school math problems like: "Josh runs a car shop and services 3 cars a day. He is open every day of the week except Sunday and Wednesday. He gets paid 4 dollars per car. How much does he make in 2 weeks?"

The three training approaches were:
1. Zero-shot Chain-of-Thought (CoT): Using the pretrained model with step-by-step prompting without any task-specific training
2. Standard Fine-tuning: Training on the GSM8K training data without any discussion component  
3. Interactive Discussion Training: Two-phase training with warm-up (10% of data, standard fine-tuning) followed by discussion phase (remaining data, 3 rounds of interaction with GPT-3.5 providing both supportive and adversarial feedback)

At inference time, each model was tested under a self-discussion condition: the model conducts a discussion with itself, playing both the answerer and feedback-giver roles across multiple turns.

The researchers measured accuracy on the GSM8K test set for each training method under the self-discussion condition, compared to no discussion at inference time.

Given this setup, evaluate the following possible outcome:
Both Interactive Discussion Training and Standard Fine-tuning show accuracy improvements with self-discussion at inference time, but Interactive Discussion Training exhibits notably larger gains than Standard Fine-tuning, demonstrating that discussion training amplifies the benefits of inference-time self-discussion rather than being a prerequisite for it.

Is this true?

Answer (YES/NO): YES